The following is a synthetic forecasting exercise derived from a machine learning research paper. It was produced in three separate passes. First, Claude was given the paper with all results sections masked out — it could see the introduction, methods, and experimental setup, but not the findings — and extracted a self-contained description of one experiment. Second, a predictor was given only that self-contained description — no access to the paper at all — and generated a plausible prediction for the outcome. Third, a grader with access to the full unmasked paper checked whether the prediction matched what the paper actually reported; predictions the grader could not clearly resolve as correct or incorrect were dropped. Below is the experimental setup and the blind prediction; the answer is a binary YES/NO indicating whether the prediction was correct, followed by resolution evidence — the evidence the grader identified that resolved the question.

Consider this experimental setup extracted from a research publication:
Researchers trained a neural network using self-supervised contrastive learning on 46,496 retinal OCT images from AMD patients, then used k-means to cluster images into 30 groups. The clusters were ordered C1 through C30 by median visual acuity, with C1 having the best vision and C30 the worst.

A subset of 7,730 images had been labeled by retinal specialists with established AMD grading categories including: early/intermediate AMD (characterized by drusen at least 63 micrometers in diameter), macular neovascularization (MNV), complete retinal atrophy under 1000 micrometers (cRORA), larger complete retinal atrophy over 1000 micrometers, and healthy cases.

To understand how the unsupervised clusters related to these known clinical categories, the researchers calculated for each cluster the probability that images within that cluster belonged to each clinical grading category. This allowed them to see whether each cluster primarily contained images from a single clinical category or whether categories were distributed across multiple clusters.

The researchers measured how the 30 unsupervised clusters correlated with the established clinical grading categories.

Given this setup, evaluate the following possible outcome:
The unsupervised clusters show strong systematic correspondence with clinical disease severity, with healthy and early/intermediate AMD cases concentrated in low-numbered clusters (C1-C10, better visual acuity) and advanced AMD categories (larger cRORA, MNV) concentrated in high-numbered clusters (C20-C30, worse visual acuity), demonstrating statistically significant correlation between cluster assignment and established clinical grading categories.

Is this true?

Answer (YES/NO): NO